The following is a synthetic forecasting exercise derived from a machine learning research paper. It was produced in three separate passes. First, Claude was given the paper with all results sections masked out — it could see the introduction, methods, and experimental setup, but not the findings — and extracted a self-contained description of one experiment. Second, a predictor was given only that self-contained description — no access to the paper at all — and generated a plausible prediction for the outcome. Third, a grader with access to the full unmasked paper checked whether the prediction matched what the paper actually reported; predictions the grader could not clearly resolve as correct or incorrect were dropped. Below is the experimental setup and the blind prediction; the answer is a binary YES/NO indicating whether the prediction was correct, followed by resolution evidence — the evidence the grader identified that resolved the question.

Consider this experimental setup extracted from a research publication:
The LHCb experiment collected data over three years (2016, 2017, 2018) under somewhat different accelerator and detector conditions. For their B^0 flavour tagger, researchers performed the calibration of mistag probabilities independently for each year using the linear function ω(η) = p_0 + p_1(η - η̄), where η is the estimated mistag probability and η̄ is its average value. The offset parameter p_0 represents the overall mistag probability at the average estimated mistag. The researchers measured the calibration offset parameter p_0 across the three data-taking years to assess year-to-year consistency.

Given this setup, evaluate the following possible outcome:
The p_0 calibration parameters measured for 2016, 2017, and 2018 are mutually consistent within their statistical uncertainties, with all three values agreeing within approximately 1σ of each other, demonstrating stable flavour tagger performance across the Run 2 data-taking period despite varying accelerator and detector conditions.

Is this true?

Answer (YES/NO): NO